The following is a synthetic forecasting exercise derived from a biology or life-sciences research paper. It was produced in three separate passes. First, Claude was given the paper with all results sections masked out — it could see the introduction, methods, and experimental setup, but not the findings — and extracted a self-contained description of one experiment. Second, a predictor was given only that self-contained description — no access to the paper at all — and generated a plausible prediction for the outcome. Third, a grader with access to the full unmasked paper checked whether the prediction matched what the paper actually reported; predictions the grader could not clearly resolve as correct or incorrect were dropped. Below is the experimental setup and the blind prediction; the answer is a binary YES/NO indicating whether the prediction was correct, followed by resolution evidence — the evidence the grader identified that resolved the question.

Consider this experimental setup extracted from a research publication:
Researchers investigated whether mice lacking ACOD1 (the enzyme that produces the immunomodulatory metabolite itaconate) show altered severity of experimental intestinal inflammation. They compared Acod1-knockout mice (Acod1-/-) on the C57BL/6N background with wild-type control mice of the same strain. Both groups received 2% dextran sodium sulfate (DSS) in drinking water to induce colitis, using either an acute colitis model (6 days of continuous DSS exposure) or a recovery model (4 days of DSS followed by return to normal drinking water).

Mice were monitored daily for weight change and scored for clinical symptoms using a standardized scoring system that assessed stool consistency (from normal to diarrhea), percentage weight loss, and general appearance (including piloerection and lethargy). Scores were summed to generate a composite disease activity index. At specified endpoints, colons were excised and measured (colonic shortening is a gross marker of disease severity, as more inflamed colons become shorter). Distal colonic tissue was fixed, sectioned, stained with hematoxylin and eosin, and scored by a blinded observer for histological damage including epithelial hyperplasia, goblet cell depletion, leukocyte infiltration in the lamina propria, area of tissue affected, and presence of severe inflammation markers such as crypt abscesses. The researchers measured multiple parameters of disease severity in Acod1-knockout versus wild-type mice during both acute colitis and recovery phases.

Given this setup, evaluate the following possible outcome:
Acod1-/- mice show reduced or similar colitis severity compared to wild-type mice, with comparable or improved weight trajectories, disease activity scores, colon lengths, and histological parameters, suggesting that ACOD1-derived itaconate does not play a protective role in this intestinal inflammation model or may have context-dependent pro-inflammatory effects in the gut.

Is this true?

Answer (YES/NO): NO